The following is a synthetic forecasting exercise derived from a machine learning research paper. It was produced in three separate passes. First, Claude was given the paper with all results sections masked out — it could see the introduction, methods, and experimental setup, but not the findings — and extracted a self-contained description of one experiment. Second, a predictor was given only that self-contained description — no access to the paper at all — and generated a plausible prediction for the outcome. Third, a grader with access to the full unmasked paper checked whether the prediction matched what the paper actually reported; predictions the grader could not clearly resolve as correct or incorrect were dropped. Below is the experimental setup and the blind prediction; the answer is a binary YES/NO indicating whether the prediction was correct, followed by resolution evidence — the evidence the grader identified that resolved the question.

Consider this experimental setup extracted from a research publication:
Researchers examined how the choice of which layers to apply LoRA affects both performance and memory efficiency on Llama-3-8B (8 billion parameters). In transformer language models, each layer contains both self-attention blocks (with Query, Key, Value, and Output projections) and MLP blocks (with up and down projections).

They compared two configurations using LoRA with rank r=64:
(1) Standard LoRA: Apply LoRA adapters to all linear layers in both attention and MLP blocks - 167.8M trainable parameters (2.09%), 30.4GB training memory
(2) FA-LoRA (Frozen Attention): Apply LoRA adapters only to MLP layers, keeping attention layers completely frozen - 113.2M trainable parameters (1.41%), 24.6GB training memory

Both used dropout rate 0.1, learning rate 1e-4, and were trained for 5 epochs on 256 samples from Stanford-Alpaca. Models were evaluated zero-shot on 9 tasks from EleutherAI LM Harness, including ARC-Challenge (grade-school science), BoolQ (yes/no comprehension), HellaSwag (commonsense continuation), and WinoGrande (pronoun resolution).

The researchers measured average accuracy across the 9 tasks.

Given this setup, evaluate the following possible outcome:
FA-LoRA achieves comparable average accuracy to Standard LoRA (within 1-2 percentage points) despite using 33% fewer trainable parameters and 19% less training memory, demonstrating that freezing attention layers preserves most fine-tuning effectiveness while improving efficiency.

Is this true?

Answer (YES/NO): YES